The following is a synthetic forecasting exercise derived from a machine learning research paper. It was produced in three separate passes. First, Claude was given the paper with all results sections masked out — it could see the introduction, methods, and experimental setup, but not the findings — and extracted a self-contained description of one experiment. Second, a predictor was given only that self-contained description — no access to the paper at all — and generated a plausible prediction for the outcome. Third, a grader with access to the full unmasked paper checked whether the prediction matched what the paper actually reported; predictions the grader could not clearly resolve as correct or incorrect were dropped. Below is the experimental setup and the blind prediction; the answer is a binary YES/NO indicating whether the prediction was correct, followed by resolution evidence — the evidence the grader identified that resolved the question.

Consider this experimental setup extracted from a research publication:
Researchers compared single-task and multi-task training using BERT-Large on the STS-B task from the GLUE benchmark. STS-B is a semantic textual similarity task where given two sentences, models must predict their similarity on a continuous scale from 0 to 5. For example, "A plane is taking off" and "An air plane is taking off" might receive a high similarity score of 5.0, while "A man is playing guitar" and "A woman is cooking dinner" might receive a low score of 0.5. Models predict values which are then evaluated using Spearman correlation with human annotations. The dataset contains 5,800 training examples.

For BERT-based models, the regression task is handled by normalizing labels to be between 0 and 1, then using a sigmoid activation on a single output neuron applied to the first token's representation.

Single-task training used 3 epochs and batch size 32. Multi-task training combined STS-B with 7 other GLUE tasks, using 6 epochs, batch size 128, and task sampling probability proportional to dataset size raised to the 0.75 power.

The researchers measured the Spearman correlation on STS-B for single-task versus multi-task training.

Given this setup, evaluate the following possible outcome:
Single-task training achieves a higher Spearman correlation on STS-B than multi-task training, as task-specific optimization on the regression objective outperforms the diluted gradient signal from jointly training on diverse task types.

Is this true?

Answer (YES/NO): YES